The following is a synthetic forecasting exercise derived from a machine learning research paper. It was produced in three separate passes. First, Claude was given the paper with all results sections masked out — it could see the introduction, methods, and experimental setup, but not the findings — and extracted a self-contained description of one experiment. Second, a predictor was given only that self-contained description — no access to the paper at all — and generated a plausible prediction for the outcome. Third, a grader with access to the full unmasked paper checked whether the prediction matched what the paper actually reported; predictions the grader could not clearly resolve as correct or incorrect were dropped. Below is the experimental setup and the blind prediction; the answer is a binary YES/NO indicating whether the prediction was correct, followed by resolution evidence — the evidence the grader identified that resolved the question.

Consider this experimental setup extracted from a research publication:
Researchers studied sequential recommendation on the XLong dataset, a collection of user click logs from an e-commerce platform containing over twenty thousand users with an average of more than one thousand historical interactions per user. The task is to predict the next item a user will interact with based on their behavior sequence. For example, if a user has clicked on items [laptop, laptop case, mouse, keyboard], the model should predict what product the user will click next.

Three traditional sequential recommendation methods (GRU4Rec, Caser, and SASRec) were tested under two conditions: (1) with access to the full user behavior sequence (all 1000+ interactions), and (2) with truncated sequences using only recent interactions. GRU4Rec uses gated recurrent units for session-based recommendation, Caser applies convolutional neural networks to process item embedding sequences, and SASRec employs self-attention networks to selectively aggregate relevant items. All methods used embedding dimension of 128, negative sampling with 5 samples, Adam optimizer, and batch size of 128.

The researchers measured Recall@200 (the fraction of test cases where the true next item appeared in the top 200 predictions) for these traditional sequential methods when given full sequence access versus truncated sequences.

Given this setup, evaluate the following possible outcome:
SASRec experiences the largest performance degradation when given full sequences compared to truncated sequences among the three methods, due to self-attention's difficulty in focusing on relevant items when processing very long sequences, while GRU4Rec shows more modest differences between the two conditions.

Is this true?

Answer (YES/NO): NO